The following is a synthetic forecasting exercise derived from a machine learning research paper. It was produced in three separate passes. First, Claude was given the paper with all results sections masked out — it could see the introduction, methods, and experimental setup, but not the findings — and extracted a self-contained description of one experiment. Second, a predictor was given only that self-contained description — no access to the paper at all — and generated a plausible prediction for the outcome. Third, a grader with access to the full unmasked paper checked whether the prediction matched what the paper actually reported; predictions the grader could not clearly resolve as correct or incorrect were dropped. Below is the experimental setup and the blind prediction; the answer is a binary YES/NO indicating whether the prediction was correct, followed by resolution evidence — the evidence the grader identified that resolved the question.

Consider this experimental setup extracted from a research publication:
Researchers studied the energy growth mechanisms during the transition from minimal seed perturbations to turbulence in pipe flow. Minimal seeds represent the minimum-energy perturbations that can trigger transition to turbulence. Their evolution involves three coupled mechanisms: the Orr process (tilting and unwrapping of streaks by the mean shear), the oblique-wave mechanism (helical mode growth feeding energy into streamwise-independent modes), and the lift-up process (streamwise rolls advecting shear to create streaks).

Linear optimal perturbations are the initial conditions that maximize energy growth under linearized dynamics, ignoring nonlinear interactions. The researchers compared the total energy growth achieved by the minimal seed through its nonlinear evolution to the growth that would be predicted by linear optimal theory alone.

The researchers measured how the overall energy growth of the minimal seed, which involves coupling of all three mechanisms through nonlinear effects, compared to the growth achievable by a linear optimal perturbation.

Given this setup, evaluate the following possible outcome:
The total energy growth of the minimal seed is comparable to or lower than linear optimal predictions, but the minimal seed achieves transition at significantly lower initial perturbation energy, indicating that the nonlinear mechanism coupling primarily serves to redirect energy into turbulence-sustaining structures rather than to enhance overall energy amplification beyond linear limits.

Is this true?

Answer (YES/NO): NO